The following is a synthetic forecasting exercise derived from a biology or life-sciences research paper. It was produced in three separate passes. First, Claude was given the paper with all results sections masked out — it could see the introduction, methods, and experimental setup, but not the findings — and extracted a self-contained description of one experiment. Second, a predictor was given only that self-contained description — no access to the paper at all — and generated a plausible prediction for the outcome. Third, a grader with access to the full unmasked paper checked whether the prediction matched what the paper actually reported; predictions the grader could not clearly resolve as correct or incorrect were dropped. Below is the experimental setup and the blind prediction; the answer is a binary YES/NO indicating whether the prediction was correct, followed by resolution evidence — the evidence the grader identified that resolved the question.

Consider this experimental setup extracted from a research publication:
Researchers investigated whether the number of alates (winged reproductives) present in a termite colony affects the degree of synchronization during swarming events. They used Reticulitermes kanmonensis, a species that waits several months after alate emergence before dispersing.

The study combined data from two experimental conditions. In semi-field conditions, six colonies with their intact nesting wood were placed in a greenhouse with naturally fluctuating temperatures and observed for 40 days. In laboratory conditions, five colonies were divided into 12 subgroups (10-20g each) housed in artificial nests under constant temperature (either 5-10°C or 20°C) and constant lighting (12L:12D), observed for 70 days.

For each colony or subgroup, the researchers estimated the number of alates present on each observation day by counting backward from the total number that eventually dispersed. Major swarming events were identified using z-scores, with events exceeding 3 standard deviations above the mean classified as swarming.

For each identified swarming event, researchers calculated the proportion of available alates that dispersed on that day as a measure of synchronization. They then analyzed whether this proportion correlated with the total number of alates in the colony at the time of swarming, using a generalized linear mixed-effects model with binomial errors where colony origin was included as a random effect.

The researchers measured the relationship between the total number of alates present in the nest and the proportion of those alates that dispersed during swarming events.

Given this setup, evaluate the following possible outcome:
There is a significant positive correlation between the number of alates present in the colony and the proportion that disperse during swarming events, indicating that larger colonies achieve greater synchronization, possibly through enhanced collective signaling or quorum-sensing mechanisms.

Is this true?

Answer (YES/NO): YES